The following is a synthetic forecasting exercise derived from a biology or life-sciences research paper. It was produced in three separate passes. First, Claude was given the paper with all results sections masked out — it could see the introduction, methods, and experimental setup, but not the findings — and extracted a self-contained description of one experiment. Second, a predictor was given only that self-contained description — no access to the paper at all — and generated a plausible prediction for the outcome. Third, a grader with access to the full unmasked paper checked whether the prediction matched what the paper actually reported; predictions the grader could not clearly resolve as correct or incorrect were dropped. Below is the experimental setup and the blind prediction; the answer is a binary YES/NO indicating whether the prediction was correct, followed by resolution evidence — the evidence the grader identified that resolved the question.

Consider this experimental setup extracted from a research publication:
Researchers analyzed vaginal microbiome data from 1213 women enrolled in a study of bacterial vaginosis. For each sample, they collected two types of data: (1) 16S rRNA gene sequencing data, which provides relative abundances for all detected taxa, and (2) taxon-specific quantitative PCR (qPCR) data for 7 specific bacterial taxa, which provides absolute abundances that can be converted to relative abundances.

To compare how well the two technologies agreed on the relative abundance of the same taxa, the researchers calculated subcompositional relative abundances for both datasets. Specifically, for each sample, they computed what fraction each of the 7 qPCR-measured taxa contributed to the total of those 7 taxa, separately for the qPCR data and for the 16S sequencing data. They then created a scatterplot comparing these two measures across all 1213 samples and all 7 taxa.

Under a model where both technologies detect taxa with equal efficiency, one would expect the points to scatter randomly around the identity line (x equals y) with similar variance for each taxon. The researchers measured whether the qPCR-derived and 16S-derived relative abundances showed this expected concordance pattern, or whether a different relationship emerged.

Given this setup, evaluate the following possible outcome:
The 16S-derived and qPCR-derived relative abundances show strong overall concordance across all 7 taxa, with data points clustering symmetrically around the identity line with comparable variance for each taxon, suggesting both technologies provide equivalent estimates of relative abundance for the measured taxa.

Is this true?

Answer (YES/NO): NO